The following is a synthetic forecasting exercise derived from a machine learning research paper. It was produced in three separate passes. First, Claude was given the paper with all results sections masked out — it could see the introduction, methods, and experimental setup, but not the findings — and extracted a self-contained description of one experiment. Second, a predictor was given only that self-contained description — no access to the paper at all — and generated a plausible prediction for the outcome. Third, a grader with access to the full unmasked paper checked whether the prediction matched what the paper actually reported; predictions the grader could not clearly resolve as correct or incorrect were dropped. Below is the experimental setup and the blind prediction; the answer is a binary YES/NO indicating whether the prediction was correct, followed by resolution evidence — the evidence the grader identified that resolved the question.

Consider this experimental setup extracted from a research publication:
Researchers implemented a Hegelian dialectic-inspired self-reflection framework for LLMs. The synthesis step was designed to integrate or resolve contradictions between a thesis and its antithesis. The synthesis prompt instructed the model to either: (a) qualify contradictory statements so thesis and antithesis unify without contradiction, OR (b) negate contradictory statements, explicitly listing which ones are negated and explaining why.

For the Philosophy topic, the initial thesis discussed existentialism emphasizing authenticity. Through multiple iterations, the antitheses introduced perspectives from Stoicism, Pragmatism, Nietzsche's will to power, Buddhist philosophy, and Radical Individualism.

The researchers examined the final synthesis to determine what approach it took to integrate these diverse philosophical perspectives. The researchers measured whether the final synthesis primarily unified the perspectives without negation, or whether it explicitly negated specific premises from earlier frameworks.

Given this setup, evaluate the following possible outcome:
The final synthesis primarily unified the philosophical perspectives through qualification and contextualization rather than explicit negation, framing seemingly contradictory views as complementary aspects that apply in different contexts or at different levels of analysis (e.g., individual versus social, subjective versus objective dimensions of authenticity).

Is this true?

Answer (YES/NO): NO